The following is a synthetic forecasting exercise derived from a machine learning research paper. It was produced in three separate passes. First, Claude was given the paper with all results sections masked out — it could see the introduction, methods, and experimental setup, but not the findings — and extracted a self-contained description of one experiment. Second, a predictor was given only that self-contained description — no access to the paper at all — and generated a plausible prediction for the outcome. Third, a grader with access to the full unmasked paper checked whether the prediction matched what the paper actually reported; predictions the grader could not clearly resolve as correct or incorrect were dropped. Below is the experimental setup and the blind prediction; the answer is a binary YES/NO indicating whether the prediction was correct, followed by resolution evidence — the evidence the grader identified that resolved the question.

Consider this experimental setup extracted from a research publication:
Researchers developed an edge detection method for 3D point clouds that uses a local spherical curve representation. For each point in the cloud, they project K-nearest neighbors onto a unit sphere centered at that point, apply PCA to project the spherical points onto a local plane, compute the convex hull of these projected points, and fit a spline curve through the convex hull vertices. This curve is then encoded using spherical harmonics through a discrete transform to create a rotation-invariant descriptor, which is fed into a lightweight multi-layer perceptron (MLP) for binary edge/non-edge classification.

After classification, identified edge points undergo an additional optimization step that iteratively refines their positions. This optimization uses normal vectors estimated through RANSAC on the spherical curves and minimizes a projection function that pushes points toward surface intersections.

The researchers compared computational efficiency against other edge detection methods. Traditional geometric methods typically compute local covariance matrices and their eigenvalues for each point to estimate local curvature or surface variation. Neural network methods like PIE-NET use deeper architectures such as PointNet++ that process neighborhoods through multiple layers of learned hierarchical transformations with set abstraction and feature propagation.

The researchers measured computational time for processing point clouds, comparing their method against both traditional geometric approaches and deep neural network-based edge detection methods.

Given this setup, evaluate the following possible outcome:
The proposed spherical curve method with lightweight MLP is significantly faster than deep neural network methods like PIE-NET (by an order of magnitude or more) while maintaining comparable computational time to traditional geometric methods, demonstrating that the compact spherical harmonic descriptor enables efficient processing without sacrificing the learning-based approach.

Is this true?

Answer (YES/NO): NO